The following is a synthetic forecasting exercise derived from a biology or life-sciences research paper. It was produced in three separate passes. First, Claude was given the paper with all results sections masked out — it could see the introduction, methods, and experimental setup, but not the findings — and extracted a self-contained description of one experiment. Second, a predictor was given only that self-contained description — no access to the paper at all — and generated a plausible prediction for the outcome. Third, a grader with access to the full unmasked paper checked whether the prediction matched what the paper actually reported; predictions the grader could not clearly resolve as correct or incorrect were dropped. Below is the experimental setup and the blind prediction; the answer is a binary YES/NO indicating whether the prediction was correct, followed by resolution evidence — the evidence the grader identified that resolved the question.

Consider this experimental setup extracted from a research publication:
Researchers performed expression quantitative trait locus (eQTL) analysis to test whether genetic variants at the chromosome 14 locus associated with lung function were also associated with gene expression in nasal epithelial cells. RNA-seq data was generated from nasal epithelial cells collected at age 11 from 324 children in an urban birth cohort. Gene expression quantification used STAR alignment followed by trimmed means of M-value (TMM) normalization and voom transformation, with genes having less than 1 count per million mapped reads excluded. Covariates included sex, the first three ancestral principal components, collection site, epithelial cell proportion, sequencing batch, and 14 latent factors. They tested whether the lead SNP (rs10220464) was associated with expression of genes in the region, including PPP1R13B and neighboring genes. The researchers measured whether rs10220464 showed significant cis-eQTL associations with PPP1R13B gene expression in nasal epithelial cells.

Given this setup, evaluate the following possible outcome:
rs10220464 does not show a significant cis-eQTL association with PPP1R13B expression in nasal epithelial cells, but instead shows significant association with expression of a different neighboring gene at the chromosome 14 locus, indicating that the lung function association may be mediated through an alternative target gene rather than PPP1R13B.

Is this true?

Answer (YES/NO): NO